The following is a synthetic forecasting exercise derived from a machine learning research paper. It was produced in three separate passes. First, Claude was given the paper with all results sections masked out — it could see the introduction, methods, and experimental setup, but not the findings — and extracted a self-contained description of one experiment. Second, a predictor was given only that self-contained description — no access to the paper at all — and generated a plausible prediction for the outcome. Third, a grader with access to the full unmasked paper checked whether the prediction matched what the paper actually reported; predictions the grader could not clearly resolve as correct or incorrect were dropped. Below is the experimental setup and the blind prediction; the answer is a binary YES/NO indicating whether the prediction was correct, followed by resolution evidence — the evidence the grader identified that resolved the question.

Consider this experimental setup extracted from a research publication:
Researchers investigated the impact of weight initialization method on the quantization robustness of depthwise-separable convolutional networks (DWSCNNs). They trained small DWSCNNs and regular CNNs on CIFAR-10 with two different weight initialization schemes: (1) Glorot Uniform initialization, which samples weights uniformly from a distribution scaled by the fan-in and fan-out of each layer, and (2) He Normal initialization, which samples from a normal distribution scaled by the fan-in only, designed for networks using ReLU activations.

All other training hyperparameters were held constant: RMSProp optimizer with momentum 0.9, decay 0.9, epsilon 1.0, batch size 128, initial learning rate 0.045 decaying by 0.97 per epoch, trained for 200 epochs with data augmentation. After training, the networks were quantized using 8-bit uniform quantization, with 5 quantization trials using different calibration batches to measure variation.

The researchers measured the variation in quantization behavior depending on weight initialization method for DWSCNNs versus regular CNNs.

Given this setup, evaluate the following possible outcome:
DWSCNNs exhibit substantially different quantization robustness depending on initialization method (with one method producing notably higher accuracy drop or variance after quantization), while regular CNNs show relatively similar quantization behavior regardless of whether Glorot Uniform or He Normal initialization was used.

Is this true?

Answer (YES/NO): YES